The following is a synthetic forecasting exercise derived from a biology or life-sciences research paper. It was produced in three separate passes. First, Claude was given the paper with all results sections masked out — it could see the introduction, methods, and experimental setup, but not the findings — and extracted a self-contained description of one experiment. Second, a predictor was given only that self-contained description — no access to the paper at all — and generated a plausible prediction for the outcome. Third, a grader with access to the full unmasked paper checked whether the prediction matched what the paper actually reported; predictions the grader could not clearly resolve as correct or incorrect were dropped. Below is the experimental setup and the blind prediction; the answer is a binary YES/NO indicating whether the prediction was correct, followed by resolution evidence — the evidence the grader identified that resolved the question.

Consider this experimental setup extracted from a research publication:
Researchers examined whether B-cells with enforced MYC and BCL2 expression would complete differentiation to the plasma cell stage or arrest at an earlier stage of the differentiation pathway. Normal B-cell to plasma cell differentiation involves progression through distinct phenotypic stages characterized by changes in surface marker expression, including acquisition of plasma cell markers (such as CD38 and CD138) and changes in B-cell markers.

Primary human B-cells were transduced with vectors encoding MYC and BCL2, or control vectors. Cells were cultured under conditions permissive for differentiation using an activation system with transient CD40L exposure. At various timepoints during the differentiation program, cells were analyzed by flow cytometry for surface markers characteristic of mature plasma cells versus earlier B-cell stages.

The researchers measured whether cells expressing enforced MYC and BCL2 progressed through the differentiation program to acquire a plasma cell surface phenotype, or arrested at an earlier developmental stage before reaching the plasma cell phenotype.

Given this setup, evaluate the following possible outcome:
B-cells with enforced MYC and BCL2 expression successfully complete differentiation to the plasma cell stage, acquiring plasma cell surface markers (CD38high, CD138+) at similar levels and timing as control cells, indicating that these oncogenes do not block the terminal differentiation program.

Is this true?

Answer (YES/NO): NO